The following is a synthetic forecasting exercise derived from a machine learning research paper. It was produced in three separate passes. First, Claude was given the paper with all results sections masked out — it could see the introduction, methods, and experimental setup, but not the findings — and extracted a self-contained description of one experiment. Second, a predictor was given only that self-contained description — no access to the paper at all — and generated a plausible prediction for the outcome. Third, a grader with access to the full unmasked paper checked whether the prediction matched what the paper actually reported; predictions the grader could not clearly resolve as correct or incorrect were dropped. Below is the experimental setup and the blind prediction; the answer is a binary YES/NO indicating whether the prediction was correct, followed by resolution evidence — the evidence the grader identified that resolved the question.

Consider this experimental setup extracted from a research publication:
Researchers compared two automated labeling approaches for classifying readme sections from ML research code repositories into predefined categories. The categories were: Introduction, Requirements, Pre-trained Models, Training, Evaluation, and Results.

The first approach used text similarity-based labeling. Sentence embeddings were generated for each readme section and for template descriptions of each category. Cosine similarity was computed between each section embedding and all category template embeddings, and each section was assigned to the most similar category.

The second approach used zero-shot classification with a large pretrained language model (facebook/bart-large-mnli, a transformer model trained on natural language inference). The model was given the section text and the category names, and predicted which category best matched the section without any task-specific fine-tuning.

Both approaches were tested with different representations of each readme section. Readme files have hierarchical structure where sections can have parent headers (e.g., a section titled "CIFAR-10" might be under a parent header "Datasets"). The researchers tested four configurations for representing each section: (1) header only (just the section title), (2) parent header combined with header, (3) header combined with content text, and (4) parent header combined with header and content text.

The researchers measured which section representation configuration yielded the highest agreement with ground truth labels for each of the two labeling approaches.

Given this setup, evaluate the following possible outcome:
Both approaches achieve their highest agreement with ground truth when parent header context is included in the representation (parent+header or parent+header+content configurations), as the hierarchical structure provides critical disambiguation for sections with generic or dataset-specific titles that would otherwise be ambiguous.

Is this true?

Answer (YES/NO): NO